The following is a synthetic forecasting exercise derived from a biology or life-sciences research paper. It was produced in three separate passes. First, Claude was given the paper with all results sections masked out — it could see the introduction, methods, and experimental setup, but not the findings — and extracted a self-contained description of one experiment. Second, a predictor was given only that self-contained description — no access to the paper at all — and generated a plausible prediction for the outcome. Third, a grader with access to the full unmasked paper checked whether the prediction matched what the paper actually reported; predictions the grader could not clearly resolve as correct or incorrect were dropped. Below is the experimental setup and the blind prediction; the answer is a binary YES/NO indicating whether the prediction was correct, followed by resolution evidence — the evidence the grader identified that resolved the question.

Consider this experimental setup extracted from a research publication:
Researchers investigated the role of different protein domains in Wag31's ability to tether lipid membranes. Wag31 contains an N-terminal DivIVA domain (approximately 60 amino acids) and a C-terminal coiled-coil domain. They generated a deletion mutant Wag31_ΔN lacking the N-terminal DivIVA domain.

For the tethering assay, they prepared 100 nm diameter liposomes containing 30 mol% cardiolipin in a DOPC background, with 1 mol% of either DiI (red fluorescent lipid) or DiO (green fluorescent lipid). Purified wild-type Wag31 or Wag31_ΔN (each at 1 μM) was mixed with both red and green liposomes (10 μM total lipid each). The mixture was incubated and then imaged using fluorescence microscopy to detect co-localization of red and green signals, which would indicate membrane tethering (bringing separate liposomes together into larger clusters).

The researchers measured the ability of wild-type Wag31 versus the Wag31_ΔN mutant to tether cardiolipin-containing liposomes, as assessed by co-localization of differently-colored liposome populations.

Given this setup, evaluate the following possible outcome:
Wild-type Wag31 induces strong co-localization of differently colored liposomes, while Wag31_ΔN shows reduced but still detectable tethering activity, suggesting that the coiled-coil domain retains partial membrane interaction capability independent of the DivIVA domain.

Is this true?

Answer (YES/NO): NO